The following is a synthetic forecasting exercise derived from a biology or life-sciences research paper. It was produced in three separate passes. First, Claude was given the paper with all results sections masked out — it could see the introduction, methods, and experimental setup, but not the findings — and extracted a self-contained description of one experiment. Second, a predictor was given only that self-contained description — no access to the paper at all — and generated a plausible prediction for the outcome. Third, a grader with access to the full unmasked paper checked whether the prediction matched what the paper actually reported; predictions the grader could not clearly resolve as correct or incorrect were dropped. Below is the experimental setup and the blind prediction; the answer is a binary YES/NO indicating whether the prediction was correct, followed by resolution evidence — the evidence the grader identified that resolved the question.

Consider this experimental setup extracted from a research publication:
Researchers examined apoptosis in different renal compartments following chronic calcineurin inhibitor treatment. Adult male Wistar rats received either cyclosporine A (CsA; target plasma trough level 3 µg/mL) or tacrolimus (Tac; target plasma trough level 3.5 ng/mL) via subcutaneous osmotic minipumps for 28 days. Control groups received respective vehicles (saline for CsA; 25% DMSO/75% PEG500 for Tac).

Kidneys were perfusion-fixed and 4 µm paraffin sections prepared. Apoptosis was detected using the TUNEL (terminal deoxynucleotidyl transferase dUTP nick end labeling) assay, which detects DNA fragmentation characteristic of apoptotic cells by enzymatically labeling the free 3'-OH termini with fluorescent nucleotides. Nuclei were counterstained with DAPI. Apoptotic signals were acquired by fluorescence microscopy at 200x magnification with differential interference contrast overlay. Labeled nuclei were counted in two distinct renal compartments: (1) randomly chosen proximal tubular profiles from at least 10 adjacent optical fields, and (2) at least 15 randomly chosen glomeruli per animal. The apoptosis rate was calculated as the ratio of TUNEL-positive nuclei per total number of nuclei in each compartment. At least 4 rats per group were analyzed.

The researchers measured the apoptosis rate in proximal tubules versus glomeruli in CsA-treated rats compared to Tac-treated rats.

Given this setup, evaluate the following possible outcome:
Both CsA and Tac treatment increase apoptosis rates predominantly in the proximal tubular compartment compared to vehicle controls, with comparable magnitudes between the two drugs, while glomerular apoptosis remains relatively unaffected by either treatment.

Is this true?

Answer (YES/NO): NO